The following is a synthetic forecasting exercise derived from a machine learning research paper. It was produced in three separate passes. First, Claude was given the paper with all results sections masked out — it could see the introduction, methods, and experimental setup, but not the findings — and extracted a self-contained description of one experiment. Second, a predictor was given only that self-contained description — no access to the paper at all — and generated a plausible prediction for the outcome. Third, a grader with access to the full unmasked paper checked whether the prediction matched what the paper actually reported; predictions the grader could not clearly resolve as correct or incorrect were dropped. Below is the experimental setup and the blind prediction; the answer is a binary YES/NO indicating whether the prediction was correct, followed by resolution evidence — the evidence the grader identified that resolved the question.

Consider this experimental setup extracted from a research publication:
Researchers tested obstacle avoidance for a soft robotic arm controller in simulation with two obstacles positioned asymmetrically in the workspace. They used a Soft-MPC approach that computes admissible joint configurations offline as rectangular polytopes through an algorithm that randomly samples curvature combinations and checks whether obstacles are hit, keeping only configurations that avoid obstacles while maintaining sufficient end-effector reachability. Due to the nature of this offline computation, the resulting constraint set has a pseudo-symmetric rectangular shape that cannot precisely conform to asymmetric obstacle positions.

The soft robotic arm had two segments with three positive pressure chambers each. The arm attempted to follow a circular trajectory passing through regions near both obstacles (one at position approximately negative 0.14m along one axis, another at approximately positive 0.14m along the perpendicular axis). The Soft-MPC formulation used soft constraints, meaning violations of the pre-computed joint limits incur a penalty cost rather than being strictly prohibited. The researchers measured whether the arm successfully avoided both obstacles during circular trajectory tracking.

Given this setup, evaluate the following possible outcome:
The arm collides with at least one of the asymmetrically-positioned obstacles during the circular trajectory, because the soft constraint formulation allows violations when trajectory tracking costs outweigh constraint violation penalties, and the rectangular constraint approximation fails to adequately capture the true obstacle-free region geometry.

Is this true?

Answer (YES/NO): YES